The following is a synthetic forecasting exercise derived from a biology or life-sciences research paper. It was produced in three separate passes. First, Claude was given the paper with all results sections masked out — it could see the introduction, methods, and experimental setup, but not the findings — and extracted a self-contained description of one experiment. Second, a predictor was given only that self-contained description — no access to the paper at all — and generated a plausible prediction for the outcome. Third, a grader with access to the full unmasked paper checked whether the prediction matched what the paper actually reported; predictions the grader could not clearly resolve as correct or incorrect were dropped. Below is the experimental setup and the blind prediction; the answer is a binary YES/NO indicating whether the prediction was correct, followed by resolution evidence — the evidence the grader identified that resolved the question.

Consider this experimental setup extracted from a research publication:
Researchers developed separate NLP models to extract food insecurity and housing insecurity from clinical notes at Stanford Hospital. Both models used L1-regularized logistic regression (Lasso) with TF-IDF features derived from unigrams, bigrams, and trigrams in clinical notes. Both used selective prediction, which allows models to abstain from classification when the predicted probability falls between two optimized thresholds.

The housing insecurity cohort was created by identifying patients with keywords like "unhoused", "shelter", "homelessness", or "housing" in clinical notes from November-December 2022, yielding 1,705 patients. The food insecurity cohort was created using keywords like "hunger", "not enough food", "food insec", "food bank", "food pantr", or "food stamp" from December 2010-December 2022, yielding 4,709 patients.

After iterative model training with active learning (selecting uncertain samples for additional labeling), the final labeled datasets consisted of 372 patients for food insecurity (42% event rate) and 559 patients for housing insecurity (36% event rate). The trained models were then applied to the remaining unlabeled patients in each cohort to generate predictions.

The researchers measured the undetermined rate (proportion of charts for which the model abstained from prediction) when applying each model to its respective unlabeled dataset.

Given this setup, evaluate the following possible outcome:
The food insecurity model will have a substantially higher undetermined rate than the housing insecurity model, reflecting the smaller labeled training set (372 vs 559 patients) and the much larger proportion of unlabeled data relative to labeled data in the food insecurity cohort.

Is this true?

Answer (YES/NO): NO